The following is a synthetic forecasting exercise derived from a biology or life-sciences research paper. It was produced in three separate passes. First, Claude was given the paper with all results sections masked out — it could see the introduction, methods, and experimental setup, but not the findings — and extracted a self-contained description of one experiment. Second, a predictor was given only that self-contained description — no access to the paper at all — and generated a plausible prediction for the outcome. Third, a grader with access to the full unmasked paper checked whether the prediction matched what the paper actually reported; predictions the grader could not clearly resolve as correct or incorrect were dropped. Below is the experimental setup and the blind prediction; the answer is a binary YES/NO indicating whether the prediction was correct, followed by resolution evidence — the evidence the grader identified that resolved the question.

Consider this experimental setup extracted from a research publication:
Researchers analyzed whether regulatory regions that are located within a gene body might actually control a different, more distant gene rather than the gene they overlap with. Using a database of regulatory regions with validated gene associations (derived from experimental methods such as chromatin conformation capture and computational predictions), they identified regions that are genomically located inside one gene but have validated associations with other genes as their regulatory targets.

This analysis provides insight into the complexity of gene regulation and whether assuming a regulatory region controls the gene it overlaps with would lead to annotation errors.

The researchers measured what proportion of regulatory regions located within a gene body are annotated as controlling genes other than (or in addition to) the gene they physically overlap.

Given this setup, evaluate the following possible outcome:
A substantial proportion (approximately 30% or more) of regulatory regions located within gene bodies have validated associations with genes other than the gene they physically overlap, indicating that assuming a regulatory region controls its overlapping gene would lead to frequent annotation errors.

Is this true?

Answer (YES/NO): YES